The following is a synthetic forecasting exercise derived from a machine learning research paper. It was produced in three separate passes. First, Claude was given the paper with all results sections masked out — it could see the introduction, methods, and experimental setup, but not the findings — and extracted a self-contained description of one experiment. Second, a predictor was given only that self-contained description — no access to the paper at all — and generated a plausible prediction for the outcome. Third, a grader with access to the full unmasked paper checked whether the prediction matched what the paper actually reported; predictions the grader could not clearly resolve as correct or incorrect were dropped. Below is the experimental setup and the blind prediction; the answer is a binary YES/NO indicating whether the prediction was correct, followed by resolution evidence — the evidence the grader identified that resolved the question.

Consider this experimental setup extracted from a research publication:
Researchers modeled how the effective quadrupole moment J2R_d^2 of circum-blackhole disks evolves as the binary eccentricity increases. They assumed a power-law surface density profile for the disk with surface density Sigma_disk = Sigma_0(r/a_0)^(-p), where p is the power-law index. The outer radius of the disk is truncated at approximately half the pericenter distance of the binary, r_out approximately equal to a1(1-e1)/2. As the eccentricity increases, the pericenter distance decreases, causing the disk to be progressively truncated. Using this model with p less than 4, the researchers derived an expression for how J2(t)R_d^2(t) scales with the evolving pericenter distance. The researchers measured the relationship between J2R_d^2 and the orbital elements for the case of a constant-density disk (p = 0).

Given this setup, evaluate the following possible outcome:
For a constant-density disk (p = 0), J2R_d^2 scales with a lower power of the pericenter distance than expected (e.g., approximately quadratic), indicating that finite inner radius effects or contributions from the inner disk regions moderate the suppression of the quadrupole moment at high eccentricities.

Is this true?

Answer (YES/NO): NO